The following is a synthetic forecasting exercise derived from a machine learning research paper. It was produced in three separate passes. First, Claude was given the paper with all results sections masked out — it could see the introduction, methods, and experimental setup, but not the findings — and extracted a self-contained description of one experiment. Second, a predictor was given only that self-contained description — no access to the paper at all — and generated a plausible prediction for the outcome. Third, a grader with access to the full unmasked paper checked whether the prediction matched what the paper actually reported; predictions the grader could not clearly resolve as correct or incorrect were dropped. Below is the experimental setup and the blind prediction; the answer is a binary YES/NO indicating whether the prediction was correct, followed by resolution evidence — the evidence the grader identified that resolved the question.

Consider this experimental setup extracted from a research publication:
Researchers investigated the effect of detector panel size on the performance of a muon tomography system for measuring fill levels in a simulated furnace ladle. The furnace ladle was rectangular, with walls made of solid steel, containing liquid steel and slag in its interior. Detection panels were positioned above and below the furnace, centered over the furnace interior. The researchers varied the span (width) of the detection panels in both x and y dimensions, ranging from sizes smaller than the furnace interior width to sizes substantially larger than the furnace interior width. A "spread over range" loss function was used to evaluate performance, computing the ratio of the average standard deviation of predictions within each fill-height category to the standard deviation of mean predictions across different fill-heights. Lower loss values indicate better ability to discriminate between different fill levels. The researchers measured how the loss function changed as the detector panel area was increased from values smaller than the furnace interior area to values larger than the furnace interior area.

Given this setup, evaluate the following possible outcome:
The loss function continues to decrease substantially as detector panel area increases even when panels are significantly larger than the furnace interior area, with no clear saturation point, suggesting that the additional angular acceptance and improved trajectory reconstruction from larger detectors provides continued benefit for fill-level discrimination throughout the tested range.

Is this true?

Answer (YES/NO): NO